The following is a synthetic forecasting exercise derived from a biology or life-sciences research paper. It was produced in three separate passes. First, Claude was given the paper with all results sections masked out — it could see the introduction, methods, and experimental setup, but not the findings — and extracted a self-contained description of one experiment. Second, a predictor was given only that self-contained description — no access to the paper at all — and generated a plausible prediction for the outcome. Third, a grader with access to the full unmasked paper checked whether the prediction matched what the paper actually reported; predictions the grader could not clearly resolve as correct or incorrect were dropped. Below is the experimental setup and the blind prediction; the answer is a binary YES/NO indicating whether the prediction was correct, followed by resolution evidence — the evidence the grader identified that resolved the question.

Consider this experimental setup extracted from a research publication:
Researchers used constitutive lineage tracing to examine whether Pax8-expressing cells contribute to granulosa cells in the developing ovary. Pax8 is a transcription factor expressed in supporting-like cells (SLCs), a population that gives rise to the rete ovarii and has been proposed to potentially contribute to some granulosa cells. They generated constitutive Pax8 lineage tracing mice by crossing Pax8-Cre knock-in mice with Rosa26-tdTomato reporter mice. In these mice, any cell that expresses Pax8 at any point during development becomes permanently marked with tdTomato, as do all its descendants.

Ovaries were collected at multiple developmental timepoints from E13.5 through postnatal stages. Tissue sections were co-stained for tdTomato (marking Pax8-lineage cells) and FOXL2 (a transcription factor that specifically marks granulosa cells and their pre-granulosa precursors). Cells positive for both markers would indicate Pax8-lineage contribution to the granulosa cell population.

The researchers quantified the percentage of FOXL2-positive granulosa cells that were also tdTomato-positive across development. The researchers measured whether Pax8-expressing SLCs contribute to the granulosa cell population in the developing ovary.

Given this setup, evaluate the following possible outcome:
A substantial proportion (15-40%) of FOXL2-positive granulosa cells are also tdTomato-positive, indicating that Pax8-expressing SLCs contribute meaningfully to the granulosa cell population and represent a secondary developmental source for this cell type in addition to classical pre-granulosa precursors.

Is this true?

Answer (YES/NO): NO